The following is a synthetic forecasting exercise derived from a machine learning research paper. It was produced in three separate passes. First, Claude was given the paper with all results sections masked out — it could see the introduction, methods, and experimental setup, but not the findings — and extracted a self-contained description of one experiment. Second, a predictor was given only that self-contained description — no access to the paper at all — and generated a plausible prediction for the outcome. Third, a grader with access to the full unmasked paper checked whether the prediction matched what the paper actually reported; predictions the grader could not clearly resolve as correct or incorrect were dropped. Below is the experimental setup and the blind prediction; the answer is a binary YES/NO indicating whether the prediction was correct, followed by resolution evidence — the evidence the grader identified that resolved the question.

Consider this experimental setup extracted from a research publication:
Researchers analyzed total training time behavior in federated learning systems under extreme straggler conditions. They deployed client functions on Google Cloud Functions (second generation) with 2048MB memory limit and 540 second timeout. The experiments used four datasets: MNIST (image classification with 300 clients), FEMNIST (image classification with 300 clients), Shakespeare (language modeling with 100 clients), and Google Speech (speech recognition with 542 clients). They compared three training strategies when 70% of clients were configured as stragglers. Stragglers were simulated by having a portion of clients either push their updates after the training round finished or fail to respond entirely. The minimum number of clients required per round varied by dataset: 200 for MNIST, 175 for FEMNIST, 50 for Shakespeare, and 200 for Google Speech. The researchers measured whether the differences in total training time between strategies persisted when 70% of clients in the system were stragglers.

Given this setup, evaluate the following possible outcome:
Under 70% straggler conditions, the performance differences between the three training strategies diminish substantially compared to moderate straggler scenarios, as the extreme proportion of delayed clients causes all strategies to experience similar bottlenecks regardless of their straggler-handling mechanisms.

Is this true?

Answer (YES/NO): YES